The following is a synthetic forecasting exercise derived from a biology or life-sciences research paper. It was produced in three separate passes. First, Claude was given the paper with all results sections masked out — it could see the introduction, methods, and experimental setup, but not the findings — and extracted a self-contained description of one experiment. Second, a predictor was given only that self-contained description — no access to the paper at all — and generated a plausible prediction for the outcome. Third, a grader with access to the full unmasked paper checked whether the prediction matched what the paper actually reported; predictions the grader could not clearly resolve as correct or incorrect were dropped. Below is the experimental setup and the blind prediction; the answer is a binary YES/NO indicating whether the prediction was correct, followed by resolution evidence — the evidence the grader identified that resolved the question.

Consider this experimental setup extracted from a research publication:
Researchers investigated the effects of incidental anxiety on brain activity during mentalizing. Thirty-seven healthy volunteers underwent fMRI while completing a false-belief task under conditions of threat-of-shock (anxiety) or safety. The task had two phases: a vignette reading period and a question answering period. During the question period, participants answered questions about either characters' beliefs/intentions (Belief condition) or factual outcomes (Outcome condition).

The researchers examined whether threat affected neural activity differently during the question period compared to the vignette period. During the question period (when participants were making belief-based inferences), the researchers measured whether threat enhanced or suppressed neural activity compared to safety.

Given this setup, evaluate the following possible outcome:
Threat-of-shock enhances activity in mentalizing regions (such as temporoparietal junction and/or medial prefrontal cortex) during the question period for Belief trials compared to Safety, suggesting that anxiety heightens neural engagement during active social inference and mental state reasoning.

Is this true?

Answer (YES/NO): NO